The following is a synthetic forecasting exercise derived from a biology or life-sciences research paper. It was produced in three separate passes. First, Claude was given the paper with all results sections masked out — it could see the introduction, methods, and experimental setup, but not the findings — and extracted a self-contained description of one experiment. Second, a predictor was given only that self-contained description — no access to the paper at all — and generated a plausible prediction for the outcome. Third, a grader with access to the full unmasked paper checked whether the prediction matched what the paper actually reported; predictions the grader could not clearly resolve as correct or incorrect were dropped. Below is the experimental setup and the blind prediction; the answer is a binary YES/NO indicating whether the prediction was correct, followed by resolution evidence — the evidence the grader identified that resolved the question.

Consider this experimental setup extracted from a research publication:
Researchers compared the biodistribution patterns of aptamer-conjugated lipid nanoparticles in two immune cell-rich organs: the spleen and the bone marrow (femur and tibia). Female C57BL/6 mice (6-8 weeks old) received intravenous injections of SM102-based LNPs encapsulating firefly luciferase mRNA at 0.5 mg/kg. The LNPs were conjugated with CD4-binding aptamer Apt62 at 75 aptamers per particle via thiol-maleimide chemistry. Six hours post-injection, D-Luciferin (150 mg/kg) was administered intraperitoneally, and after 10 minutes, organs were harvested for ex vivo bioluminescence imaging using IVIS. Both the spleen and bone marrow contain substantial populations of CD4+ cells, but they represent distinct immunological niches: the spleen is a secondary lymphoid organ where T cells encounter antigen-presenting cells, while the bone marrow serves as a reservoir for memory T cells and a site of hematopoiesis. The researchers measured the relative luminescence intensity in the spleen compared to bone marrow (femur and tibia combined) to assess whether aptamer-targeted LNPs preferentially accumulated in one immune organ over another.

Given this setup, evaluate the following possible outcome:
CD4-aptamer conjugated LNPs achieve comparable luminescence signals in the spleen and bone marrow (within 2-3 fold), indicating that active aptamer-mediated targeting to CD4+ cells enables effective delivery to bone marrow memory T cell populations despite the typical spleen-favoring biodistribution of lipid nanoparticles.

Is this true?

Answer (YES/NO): NO